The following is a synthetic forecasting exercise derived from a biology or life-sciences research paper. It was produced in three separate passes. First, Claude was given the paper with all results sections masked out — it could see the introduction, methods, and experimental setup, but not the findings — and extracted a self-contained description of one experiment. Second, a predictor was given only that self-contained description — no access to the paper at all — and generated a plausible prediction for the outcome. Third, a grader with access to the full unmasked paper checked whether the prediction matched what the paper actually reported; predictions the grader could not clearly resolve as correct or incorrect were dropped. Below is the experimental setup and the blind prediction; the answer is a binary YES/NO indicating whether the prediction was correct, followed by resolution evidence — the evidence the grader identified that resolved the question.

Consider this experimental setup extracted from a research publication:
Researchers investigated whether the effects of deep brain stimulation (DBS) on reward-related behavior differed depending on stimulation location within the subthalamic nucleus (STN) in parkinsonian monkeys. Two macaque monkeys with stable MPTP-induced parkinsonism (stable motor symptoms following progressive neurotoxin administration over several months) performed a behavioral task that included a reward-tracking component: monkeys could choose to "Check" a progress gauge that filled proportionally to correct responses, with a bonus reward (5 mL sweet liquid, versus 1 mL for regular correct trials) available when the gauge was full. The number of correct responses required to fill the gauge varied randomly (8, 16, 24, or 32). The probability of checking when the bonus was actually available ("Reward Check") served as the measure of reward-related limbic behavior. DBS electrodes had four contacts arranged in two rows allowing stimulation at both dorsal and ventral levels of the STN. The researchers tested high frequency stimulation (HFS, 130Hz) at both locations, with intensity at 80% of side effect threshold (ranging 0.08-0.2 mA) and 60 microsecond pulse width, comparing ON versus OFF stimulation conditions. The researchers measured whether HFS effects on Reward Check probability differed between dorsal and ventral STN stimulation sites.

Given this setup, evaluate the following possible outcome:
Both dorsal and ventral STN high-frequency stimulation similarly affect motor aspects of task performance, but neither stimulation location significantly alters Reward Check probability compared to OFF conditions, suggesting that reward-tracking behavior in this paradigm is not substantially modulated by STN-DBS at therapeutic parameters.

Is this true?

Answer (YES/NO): NO